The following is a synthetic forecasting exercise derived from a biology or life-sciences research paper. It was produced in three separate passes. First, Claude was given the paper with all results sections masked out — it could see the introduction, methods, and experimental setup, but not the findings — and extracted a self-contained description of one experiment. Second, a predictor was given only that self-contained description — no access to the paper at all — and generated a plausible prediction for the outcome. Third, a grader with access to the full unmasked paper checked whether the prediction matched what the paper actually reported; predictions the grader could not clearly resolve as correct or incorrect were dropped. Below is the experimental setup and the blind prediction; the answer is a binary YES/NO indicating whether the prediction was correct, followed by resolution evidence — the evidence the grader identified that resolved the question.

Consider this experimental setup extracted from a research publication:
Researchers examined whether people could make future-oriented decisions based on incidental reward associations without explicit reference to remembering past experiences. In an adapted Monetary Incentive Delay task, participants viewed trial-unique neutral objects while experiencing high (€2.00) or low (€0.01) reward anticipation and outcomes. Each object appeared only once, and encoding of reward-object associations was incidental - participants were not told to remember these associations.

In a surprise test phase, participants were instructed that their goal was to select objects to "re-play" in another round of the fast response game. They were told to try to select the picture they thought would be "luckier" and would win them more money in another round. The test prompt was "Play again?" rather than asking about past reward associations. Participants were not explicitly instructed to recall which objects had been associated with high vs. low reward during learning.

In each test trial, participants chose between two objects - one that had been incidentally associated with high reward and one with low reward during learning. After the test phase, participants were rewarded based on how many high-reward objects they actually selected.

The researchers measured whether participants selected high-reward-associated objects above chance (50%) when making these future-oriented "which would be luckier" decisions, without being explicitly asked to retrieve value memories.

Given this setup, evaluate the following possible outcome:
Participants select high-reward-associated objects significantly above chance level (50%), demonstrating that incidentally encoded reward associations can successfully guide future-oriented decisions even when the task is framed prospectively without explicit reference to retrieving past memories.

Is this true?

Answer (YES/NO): YES